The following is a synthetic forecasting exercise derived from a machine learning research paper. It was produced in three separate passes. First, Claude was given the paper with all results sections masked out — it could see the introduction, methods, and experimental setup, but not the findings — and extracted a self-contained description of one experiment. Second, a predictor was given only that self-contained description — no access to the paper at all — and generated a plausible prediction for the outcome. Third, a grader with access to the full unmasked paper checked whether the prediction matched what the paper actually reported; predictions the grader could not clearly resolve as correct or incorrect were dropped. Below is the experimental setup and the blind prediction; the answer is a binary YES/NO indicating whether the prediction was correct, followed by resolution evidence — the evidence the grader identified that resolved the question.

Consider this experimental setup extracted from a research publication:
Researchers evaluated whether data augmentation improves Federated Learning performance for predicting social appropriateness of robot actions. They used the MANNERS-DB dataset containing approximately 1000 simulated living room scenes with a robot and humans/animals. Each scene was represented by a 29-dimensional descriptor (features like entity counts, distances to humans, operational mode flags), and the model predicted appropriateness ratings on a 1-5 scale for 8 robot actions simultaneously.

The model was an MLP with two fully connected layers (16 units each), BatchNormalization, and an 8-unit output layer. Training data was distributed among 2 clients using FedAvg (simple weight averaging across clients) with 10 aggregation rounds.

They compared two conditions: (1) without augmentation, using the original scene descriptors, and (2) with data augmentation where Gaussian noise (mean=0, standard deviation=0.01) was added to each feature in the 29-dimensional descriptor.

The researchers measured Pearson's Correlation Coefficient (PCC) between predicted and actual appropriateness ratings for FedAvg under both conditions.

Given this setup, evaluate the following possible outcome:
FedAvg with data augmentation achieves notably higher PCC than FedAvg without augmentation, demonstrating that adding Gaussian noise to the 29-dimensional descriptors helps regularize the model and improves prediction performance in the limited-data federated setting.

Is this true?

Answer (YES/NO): NO